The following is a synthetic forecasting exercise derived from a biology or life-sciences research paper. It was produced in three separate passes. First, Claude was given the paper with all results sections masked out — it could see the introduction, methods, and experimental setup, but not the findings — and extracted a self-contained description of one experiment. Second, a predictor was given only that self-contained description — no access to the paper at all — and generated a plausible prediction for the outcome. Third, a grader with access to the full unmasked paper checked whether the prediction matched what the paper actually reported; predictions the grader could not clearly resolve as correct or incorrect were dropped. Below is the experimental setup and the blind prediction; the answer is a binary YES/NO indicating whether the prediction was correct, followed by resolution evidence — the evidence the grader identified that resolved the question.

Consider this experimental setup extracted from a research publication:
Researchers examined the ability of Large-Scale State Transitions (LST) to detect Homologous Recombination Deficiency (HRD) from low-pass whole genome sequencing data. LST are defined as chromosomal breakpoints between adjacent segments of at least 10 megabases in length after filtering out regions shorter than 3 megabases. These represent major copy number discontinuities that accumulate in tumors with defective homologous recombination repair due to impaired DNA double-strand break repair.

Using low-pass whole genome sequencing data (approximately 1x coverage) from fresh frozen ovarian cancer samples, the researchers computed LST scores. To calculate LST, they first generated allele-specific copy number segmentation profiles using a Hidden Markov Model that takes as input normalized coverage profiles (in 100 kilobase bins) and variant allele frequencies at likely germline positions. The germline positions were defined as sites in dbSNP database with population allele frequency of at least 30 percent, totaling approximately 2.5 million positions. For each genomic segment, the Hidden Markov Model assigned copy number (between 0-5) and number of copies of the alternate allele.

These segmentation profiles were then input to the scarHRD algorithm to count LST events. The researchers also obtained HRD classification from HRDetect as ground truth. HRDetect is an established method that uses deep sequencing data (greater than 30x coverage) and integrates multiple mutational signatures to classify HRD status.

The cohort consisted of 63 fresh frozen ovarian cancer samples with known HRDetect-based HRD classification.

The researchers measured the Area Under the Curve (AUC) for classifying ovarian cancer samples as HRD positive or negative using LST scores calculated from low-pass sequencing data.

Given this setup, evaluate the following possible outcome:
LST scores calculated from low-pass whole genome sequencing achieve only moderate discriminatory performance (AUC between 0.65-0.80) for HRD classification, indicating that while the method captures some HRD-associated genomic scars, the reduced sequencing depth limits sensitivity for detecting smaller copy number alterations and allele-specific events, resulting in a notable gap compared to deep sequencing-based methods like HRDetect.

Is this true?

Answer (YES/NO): NO